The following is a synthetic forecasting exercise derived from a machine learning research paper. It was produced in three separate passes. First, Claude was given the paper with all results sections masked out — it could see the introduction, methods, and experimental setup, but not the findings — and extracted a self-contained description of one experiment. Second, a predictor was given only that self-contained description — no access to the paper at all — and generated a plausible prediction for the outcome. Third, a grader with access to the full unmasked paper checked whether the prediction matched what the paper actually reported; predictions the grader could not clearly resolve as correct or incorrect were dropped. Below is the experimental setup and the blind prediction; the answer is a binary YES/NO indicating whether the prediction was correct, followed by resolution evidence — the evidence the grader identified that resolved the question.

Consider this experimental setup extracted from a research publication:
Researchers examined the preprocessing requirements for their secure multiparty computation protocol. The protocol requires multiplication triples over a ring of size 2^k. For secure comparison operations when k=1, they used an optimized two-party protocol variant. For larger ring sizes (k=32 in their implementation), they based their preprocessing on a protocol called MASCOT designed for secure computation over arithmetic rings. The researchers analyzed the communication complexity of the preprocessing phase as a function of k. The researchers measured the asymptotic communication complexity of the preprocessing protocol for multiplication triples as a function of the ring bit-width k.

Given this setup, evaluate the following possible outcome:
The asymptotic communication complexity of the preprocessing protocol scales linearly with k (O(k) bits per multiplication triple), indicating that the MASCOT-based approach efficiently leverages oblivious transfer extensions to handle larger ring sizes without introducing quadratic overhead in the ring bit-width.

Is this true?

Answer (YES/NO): NO